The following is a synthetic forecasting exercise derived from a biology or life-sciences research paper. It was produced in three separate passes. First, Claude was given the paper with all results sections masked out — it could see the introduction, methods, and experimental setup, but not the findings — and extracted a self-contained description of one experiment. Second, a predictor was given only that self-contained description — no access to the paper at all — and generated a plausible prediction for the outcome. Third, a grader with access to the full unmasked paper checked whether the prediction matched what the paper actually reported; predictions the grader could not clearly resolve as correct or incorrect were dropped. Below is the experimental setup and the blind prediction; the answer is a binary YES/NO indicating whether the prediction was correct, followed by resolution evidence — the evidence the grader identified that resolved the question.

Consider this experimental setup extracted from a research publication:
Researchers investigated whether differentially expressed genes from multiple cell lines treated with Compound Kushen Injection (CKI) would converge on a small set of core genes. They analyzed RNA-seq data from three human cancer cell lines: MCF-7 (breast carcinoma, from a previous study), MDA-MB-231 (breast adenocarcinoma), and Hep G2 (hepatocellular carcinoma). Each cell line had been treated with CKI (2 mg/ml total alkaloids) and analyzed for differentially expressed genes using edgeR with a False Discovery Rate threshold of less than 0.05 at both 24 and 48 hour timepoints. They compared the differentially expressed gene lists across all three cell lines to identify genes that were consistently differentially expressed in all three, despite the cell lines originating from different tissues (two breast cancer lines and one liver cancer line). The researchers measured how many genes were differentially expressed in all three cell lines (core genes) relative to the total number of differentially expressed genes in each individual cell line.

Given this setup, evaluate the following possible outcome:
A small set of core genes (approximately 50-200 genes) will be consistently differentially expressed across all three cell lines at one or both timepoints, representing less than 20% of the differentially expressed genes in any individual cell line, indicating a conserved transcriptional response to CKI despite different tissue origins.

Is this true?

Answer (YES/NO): NO